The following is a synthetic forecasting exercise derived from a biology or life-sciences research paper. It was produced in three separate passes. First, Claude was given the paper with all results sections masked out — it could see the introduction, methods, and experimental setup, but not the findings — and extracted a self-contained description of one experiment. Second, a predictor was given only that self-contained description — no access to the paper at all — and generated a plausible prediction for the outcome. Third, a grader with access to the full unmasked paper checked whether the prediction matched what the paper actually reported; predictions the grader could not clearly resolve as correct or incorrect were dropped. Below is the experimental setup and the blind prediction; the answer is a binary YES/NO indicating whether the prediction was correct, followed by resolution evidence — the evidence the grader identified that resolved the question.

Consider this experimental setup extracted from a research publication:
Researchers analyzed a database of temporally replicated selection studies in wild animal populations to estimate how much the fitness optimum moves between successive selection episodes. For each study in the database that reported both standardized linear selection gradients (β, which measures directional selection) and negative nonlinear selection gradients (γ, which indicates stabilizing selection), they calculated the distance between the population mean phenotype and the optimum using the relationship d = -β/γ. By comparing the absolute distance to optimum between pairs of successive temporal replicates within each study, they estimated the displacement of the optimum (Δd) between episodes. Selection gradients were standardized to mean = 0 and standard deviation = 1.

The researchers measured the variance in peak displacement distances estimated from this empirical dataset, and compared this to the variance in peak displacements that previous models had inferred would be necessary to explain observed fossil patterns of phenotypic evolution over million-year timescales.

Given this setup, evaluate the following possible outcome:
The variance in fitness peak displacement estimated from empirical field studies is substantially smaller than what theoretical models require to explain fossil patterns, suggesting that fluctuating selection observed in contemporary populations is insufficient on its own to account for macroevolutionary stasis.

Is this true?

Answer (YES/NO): NO